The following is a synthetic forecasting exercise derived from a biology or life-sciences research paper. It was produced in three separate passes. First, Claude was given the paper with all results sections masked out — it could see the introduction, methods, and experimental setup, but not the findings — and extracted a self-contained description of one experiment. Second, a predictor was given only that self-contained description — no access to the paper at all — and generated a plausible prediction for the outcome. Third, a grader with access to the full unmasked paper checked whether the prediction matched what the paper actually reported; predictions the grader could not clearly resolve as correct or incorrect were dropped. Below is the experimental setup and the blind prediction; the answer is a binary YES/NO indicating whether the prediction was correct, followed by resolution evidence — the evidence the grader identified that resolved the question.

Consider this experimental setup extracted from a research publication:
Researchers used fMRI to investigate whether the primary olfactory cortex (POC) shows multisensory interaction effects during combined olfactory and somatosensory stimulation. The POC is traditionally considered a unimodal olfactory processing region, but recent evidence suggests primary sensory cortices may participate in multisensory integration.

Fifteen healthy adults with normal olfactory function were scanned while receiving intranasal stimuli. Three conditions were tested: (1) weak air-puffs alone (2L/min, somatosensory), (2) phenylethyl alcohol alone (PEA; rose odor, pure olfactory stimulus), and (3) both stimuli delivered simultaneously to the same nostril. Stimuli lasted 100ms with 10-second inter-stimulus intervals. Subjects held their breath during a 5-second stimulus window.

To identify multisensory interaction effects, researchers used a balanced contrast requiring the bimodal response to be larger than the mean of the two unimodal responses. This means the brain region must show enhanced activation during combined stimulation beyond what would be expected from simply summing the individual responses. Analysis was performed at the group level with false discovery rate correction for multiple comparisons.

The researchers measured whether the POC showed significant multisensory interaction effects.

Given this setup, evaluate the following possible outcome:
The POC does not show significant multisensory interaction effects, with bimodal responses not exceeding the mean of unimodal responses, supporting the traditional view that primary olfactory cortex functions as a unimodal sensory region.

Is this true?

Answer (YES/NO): NO